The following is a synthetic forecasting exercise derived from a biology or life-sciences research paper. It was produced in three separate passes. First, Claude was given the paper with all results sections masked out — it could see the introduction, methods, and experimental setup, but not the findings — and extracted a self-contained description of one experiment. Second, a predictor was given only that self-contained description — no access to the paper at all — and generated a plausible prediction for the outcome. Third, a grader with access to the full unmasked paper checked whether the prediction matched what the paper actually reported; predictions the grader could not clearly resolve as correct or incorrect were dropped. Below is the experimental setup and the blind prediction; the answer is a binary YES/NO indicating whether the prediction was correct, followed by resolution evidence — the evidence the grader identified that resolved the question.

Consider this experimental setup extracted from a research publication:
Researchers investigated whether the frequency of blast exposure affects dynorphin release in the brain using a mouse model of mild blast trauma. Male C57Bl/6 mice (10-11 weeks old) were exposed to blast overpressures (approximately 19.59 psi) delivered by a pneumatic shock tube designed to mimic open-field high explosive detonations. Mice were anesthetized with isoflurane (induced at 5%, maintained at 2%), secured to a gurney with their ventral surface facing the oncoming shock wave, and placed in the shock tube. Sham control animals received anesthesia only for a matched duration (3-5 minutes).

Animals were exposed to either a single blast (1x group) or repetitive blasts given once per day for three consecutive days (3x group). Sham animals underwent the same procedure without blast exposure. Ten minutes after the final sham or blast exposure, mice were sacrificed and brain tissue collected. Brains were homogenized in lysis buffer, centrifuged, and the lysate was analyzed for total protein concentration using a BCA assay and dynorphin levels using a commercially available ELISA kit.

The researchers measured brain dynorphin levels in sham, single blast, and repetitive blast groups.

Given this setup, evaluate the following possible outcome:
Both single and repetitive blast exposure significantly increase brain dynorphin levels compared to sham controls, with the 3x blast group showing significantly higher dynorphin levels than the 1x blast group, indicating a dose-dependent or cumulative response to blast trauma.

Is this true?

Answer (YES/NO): NO